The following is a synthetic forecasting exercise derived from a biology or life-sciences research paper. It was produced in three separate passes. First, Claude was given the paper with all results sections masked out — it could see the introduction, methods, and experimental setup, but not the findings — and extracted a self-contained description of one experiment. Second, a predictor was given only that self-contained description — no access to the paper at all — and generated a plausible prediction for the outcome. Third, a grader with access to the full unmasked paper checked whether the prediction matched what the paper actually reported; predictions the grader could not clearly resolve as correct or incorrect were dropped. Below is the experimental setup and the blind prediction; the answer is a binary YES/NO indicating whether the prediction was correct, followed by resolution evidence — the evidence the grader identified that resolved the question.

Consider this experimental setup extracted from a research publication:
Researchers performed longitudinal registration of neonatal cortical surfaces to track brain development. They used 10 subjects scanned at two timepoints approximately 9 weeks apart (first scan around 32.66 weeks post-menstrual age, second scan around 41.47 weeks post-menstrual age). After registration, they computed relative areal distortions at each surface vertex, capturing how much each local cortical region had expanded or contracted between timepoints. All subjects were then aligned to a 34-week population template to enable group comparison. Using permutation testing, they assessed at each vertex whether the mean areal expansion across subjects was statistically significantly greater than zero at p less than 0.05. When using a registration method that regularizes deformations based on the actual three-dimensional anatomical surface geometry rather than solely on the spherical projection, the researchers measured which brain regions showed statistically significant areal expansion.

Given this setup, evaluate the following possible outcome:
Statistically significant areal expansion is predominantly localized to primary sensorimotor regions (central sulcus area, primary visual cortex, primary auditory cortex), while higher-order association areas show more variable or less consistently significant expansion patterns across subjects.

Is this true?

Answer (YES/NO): NO